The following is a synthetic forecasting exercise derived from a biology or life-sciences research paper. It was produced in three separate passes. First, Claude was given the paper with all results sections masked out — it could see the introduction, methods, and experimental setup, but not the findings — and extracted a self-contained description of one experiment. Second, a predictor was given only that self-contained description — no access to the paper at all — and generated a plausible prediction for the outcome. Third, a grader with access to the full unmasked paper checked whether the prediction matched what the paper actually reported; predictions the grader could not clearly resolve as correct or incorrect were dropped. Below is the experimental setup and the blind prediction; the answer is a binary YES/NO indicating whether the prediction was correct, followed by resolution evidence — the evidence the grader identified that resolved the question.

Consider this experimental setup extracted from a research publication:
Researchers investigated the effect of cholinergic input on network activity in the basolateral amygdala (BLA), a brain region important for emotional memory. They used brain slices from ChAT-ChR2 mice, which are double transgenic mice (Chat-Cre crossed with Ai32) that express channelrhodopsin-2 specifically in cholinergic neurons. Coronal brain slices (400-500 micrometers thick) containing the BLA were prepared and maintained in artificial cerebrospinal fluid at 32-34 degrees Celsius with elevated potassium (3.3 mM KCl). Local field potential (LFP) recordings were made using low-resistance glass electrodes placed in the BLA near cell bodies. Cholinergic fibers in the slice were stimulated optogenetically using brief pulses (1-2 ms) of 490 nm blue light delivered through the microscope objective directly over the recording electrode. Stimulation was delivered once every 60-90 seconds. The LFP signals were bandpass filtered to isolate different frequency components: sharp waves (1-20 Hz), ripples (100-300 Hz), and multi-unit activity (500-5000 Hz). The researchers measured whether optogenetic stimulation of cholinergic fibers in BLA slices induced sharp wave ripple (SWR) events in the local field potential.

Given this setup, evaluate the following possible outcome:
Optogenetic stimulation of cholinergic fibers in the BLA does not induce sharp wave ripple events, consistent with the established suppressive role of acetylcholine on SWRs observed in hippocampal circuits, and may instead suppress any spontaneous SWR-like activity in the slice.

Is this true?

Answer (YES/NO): NO